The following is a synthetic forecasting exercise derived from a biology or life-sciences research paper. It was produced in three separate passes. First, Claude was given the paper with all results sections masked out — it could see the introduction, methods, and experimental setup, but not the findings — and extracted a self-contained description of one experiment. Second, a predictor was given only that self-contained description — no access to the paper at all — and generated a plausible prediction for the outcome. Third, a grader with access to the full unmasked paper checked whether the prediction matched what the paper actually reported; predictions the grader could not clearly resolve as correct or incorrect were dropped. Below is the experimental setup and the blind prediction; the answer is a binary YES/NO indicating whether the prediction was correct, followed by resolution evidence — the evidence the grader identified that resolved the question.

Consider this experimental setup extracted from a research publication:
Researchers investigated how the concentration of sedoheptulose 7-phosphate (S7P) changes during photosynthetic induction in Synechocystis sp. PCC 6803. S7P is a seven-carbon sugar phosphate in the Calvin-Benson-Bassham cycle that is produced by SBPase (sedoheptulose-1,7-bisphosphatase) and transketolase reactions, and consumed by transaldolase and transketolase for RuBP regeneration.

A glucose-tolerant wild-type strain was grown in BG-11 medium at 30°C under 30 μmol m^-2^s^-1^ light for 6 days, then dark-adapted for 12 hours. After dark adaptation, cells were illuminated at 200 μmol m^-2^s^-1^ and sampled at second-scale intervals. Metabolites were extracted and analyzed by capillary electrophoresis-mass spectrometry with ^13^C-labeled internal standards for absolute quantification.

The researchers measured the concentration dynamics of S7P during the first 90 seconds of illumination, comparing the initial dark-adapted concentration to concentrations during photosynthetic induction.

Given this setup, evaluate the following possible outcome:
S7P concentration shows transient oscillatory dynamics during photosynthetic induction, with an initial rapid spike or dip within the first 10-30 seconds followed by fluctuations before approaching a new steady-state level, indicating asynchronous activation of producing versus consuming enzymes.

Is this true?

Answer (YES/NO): NO